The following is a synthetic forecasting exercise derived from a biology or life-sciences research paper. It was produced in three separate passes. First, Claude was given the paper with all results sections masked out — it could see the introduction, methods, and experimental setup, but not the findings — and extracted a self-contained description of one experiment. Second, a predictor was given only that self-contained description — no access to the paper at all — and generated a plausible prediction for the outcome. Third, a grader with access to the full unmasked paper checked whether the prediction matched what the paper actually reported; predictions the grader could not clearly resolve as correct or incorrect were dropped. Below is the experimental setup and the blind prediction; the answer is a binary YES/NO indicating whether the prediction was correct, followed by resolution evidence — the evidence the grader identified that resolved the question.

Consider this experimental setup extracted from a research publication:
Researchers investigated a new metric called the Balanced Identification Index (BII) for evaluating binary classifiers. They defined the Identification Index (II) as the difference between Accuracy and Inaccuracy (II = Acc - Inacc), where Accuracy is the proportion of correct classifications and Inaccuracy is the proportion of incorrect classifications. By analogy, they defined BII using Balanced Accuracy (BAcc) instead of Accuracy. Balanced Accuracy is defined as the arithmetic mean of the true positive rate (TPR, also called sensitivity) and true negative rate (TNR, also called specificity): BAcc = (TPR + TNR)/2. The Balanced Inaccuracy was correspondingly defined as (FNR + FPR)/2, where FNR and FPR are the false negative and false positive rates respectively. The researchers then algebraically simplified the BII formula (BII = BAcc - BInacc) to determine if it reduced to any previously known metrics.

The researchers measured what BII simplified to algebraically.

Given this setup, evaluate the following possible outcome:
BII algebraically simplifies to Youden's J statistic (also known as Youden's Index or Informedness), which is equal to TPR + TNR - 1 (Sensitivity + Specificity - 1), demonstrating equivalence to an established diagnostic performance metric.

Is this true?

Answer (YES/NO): YES